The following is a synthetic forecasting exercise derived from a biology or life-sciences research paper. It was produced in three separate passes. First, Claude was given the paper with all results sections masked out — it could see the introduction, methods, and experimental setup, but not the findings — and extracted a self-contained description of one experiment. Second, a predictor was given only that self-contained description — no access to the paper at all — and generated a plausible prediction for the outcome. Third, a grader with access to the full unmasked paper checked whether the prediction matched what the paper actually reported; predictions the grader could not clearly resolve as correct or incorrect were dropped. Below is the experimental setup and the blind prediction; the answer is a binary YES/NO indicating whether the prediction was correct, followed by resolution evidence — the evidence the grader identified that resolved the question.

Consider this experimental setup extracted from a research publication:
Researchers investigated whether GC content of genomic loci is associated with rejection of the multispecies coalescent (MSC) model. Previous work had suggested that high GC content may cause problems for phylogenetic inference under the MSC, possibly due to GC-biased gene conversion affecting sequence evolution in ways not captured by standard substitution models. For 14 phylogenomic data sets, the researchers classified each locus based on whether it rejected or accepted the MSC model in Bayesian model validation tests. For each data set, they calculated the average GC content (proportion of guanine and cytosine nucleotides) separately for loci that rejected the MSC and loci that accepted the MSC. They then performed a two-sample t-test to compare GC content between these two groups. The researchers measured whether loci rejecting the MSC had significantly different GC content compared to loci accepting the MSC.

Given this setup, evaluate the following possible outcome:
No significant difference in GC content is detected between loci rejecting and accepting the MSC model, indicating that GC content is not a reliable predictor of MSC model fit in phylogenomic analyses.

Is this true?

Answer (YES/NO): YES